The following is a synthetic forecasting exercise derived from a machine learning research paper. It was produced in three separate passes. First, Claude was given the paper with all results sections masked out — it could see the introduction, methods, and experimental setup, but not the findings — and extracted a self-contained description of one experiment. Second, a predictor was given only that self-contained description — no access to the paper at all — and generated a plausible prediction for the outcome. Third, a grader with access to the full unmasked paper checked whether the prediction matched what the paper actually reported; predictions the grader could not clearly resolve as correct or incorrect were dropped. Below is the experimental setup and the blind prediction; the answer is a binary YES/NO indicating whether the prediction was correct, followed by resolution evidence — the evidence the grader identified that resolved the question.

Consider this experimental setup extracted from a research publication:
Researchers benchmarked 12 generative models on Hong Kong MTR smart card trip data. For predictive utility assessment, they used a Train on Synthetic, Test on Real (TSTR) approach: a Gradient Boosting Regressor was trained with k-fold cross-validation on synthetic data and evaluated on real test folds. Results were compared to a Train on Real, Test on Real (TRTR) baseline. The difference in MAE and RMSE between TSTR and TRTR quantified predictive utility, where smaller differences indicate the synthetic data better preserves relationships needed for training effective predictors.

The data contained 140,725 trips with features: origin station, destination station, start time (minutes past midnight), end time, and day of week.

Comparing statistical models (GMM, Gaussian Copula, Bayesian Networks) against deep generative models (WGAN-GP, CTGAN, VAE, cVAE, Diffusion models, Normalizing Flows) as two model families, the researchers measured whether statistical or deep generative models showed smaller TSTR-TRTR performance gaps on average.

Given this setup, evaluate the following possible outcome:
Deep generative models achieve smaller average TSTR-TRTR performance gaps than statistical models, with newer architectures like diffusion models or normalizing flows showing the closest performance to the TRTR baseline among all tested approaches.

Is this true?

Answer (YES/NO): NO